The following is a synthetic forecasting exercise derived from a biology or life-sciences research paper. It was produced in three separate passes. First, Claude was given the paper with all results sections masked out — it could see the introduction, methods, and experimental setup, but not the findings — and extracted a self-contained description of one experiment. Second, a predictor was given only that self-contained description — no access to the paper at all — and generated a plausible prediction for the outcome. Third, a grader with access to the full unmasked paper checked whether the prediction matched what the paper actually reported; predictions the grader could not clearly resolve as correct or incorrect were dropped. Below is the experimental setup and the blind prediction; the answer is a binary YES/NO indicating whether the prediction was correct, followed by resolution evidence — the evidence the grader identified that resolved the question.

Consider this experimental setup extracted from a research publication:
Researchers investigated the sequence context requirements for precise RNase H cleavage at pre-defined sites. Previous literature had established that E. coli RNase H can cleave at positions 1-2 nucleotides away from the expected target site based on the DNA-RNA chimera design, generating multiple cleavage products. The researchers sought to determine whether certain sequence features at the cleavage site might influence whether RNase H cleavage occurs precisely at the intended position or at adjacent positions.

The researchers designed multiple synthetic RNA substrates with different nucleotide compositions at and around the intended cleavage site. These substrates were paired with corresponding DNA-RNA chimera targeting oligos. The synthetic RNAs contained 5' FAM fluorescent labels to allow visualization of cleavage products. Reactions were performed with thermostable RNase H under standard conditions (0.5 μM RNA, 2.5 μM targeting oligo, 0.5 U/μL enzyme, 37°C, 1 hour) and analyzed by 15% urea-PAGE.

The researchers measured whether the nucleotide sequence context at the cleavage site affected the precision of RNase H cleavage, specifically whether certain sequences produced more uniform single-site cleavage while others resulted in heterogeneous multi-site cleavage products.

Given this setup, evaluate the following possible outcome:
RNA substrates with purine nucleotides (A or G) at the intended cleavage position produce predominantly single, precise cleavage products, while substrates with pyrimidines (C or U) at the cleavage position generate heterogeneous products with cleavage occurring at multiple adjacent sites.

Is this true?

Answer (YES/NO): NO